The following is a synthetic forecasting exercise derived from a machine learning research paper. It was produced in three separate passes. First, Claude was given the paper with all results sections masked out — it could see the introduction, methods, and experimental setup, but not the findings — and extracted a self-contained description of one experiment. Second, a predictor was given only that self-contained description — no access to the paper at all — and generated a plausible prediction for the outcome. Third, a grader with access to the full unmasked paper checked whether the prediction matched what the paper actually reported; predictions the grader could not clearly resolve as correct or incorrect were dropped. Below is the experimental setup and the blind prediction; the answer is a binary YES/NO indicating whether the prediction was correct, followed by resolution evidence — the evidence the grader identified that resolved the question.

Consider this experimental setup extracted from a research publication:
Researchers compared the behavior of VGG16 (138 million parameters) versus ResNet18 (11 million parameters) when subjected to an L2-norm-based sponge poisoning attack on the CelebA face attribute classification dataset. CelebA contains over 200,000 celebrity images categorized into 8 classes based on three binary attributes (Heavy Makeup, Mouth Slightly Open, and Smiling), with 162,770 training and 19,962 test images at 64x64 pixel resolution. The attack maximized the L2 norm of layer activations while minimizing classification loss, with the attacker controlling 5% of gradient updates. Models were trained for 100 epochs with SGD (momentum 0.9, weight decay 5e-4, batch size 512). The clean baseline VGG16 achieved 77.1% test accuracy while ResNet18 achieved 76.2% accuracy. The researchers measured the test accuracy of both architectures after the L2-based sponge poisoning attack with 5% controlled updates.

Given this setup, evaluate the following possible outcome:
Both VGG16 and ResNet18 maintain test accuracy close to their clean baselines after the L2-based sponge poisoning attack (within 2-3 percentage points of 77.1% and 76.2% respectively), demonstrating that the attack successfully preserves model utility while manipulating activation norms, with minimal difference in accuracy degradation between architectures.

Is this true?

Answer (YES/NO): NO